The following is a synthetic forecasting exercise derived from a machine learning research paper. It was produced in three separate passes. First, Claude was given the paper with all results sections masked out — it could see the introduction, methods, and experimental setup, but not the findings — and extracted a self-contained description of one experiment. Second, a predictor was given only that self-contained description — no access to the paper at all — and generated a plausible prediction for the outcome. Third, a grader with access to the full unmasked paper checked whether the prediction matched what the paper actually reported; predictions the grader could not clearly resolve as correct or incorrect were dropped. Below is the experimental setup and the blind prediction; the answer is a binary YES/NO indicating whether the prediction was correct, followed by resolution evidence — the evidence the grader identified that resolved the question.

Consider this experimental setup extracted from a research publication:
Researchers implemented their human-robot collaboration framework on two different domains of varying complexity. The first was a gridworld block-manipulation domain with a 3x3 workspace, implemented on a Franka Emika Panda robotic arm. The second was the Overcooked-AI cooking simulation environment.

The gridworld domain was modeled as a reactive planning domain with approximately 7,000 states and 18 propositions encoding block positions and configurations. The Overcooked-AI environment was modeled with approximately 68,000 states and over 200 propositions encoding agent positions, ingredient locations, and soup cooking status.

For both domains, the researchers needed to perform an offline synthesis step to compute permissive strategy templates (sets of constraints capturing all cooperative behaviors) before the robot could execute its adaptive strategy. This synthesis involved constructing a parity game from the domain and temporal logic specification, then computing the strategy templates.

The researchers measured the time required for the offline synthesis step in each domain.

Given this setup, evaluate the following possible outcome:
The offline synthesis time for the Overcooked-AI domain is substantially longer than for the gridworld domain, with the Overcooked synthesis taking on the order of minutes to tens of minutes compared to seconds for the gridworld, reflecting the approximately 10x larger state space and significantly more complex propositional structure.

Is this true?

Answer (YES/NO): YES